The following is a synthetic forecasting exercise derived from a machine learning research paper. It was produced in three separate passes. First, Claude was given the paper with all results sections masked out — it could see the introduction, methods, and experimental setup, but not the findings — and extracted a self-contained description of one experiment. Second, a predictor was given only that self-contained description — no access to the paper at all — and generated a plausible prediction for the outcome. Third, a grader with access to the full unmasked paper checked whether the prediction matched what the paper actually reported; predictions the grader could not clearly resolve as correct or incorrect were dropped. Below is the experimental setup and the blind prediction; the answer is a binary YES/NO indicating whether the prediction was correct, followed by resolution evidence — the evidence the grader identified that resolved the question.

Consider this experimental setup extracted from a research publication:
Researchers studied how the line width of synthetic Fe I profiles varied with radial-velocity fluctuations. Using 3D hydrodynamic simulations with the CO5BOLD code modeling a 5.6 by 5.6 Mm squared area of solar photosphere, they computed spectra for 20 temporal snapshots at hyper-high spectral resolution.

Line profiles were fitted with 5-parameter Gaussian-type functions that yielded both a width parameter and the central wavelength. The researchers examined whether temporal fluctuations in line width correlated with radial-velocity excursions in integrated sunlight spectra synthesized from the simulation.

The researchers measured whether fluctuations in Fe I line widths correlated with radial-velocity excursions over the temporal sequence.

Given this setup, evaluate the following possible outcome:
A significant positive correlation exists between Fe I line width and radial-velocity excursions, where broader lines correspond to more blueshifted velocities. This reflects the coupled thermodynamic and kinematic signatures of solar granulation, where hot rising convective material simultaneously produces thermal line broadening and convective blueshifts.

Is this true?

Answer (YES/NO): NO